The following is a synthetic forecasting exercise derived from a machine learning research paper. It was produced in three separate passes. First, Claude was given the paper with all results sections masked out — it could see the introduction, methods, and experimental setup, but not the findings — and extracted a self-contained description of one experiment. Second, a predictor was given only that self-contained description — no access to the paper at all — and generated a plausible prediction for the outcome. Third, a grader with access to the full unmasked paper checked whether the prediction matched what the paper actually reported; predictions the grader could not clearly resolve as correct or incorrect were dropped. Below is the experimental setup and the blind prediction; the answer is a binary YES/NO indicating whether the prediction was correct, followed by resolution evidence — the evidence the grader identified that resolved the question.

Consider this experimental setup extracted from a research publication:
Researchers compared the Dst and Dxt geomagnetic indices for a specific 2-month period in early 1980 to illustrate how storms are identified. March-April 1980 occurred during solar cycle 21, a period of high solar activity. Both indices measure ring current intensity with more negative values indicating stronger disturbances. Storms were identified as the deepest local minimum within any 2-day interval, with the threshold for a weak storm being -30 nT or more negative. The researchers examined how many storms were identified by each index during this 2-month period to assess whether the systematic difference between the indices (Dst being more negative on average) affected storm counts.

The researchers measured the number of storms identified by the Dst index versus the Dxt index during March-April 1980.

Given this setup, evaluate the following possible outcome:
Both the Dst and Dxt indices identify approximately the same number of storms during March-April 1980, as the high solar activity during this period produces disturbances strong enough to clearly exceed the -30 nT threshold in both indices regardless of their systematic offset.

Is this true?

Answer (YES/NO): NO